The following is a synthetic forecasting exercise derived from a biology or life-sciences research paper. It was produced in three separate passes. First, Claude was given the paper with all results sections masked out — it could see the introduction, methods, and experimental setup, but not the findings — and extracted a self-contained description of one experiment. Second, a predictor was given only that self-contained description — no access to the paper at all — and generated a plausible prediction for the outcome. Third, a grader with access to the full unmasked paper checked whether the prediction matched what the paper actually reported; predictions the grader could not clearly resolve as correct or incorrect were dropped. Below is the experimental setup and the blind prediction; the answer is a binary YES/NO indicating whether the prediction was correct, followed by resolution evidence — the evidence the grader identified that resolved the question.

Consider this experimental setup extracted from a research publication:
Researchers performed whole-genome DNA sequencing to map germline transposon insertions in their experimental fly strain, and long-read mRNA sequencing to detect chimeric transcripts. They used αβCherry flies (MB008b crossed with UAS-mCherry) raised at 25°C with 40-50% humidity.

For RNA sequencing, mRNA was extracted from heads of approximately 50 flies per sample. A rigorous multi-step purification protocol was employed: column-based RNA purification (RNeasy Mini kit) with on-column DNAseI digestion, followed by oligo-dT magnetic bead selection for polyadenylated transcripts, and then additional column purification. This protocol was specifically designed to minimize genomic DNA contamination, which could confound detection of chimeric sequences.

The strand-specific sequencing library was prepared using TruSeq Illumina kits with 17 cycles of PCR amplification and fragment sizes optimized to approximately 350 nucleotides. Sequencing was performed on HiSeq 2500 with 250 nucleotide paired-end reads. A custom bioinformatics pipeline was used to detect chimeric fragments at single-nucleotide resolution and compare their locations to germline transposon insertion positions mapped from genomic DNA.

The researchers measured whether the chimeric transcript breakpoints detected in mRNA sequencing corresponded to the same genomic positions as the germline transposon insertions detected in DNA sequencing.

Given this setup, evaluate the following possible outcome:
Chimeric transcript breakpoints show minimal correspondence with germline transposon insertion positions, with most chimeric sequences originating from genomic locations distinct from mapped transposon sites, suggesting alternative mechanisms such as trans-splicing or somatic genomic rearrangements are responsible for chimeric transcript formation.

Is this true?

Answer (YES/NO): NO